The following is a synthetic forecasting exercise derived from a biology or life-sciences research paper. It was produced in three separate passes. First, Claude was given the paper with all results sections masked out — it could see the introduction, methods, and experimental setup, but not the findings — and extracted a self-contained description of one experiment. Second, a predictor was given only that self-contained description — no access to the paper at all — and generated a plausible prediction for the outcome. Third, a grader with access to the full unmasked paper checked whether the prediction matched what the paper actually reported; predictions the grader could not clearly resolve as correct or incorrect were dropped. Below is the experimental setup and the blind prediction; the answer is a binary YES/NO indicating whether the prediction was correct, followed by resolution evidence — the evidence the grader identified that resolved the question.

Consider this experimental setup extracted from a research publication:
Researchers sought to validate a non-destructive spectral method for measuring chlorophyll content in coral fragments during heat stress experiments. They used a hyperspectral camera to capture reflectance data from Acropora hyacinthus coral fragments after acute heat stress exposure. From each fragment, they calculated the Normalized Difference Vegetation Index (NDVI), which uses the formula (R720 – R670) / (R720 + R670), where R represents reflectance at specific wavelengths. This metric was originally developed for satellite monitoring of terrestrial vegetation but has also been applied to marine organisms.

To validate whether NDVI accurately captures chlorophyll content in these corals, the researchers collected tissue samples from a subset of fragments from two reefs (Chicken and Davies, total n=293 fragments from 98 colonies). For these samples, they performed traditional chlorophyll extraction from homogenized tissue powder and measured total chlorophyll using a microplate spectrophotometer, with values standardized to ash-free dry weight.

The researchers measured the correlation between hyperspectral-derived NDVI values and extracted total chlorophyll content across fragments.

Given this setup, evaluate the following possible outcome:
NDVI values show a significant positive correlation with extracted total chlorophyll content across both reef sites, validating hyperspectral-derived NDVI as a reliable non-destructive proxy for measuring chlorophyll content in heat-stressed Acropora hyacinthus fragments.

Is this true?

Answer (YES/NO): YES